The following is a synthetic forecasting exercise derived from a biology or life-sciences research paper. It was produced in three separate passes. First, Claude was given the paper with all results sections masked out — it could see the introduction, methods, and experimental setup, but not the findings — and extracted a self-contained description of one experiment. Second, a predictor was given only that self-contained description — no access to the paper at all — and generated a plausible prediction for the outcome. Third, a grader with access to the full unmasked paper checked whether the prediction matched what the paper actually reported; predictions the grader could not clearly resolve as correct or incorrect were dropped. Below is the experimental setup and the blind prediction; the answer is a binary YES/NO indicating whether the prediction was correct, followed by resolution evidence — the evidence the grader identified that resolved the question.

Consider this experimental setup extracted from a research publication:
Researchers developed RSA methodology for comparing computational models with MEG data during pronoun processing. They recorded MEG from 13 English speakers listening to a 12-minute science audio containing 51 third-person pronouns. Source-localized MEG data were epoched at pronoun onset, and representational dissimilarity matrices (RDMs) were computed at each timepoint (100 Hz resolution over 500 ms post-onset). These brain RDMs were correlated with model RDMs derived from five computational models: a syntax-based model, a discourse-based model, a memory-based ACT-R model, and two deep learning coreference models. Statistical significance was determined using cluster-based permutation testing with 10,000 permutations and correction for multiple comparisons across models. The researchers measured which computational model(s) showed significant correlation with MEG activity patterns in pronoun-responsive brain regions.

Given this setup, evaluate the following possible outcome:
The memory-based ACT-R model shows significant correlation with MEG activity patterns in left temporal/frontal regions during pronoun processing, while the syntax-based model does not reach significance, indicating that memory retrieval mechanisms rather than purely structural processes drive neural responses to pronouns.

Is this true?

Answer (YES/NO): NO